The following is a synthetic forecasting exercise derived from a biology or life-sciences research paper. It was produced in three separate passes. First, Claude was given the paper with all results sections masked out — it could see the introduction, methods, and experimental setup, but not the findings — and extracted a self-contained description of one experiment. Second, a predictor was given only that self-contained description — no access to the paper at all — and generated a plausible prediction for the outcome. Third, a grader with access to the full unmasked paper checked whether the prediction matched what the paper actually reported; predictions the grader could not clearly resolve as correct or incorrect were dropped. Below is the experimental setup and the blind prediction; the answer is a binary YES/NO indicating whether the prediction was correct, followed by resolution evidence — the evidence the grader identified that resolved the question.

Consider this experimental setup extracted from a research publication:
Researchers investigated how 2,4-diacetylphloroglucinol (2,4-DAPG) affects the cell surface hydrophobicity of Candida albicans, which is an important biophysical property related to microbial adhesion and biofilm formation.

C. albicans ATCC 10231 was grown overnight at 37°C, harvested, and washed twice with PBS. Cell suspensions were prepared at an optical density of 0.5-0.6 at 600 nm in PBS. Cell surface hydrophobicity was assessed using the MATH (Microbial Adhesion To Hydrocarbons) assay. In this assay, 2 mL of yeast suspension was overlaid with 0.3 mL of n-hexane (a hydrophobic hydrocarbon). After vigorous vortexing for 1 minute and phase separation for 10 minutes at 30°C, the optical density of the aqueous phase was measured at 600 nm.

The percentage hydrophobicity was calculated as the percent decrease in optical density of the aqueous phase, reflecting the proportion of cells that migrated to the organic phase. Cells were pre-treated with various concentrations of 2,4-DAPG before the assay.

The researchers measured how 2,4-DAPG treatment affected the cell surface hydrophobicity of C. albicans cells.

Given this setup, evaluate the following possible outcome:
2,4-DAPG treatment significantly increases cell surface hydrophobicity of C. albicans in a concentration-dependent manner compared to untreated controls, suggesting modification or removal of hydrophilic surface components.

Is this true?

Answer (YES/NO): NO